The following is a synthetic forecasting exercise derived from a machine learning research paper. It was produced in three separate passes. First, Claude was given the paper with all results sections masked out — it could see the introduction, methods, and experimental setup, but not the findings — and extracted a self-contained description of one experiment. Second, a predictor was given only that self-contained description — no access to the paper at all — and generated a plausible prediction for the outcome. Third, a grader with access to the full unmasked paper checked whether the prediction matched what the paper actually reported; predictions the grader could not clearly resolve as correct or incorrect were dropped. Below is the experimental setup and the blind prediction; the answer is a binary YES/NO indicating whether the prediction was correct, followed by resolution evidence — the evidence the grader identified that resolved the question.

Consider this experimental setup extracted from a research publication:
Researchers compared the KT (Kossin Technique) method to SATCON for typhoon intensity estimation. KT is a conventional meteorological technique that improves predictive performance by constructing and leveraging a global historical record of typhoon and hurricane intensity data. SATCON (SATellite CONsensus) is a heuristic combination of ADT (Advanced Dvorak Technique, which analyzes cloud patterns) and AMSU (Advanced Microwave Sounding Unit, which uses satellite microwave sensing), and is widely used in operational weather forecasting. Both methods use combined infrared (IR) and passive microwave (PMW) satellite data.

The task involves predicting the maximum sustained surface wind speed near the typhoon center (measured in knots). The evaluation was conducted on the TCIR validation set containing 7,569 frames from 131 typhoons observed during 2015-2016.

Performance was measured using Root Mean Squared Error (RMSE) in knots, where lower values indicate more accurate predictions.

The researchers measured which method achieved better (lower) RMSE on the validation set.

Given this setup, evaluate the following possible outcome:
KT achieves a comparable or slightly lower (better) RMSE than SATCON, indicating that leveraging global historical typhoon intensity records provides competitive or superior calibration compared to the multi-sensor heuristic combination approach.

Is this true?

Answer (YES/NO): NO